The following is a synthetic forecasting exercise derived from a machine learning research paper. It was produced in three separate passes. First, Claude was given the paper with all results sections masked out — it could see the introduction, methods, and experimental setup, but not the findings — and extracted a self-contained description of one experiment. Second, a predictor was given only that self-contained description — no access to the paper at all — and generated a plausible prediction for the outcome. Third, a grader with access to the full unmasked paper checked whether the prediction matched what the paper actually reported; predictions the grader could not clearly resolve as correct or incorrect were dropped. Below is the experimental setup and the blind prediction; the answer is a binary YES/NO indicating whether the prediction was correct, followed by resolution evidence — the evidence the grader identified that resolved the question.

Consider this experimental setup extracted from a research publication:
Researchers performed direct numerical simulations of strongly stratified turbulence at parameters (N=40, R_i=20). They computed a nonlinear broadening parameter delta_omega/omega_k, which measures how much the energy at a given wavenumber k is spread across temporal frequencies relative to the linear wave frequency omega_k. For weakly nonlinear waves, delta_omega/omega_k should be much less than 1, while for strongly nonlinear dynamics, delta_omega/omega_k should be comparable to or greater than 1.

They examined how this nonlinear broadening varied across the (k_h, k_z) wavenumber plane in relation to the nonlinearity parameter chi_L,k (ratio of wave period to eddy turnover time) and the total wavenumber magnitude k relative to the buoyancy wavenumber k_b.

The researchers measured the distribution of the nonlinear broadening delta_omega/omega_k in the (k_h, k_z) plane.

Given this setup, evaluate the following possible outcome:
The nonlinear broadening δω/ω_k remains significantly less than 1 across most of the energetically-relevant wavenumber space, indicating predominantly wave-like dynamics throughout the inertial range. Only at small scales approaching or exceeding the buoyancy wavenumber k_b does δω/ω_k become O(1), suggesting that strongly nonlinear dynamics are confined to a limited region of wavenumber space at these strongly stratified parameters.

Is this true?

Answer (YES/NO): NO